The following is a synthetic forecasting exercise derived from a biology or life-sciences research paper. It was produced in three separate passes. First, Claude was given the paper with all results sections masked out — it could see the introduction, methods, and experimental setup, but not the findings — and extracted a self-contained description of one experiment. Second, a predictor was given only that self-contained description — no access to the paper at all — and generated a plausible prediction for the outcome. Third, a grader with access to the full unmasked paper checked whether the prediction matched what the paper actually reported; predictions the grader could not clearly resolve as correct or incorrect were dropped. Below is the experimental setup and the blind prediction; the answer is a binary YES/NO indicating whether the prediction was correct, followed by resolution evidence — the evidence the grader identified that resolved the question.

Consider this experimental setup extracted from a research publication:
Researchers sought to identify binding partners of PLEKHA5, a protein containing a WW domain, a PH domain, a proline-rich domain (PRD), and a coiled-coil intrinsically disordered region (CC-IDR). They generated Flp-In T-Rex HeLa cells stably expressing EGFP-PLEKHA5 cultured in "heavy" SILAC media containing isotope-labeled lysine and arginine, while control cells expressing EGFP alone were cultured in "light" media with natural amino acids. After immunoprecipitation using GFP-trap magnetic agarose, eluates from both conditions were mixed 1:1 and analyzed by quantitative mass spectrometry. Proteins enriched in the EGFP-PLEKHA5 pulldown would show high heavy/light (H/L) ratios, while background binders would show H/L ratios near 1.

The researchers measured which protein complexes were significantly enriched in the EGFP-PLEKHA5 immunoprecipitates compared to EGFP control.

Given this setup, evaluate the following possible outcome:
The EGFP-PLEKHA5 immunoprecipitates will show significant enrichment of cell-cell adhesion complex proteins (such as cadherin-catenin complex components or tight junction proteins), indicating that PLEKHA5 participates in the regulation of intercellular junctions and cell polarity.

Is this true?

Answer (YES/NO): NO